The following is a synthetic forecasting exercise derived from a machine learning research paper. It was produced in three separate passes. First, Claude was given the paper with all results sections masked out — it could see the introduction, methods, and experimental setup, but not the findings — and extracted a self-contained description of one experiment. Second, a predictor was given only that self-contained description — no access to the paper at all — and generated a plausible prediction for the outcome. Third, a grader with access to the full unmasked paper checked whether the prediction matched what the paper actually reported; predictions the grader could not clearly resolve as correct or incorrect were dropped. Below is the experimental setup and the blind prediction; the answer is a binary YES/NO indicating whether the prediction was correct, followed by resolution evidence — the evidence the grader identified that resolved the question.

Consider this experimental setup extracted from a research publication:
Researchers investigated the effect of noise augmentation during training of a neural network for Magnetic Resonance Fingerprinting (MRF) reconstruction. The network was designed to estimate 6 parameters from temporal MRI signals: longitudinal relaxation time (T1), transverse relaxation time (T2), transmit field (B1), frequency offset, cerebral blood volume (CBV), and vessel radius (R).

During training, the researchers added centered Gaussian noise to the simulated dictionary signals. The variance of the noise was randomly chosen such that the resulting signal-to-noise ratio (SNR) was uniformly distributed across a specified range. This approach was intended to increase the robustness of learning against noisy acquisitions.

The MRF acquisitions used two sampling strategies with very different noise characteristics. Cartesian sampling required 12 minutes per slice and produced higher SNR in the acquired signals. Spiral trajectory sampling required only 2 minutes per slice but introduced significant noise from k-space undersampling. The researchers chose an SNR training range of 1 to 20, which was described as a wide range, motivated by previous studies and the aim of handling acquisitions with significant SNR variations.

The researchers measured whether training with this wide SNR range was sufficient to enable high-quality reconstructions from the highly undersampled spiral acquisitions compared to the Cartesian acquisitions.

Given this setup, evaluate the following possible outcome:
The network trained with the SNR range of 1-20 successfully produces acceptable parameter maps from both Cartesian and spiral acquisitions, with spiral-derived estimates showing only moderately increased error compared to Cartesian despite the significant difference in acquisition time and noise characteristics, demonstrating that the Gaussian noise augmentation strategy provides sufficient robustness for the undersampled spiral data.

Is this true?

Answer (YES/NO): NO